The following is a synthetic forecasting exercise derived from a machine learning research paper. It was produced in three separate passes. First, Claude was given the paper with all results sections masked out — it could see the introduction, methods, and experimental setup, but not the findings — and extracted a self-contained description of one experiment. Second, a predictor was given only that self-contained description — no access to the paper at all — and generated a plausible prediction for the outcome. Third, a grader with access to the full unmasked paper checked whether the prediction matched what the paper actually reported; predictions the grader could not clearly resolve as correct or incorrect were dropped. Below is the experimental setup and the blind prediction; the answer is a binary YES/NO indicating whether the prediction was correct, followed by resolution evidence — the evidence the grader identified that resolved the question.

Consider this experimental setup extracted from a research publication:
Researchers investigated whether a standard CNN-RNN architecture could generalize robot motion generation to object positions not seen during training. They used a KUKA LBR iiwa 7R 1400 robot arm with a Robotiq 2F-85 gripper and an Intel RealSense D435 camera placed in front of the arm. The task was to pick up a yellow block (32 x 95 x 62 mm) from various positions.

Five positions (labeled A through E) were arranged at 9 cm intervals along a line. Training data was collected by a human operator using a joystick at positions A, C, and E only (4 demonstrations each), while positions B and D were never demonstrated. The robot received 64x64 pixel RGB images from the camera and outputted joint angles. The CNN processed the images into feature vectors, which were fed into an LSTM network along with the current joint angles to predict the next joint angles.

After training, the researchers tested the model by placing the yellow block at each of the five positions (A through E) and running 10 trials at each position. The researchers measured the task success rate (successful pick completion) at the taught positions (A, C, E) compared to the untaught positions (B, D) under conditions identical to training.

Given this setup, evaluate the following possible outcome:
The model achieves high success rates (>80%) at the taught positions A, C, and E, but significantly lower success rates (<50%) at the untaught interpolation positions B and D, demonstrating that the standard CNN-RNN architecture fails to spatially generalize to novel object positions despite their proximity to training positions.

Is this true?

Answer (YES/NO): NO